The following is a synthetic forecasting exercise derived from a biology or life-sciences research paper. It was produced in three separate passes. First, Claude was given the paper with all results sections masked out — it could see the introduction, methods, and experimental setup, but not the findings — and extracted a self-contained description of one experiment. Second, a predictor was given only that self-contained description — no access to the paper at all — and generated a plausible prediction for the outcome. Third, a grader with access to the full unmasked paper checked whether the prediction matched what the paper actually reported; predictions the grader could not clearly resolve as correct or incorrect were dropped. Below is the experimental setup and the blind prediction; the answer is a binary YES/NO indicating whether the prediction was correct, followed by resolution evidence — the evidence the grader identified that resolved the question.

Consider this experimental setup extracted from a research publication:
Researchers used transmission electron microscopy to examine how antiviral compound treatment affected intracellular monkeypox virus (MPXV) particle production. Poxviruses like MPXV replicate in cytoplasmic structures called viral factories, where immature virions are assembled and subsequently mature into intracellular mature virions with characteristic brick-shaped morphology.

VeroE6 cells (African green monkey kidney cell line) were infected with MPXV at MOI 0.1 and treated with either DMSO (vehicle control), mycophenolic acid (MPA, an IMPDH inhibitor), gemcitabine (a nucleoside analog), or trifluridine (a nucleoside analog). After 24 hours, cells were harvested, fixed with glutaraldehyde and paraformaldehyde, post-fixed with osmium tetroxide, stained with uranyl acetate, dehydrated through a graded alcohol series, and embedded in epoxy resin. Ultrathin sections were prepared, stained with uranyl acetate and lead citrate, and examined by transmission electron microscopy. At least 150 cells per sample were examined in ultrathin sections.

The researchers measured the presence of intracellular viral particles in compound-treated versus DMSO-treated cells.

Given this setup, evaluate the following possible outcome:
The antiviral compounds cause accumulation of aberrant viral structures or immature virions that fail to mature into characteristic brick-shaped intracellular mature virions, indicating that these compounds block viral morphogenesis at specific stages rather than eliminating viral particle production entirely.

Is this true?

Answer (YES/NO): NO